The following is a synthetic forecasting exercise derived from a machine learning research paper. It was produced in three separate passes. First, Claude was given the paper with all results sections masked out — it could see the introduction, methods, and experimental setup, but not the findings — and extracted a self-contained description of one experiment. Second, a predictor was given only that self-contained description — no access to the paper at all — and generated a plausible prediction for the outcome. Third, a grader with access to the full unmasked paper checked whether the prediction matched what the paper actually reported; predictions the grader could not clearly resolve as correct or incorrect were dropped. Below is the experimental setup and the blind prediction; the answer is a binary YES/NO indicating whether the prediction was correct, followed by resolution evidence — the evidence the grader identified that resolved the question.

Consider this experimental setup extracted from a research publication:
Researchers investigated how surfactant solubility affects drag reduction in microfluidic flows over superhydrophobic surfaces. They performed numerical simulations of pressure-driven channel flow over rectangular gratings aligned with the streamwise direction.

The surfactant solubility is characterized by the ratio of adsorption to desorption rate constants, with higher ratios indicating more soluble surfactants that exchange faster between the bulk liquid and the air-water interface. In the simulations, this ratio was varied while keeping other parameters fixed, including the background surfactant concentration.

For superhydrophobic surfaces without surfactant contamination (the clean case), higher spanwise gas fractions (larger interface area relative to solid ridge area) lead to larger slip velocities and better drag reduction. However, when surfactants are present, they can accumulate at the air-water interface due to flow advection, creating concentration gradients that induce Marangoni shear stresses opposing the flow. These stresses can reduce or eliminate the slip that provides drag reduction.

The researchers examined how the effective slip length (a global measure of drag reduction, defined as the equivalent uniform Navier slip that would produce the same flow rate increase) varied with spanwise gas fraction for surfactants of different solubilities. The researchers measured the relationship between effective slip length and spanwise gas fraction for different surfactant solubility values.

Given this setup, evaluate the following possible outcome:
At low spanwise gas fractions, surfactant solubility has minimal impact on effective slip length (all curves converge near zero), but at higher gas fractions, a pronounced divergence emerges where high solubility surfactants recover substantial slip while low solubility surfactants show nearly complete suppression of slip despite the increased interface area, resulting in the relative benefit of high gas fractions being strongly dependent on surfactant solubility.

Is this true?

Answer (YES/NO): NO